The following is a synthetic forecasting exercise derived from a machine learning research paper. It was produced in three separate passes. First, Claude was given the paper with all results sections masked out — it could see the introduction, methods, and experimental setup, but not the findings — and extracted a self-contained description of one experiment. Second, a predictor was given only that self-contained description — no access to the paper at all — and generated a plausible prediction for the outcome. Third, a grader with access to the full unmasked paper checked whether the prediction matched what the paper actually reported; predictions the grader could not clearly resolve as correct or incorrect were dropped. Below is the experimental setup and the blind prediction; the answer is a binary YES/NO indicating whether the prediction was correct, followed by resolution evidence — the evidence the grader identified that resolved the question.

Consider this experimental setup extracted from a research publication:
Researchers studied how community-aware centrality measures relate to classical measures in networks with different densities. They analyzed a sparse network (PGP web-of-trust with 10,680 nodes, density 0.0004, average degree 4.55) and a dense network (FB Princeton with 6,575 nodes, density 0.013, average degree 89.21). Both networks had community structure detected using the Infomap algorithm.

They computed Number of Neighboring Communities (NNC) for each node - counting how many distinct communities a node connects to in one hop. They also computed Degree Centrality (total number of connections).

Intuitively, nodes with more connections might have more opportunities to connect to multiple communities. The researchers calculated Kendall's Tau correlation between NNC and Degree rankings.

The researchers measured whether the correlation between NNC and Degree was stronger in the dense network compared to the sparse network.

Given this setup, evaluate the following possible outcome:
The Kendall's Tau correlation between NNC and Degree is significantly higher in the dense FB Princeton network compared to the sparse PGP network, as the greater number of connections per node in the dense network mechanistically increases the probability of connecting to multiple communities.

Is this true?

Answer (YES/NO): YES